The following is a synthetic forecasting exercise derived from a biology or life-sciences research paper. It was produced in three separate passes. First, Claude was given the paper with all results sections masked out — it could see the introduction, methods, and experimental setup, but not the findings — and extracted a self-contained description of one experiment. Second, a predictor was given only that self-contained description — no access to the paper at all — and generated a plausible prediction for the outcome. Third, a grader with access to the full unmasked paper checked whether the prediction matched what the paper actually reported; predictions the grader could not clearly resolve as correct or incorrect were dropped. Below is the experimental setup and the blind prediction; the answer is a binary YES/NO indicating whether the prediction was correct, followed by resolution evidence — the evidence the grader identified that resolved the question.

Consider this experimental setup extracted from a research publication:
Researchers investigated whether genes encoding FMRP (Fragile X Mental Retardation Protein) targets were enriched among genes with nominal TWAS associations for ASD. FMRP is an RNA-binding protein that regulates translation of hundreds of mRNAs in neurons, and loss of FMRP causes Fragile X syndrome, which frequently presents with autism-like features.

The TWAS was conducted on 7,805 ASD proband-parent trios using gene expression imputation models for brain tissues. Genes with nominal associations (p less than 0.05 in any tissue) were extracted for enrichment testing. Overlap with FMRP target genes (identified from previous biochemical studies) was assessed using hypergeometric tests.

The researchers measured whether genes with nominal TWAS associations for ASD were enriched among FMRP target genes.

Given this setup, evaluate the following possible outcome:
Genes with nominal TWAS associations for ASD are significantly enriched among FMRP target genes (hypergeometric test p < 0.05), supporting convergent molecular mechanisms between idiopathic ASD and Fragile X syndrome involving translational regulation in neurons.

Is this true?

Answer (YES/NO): NO